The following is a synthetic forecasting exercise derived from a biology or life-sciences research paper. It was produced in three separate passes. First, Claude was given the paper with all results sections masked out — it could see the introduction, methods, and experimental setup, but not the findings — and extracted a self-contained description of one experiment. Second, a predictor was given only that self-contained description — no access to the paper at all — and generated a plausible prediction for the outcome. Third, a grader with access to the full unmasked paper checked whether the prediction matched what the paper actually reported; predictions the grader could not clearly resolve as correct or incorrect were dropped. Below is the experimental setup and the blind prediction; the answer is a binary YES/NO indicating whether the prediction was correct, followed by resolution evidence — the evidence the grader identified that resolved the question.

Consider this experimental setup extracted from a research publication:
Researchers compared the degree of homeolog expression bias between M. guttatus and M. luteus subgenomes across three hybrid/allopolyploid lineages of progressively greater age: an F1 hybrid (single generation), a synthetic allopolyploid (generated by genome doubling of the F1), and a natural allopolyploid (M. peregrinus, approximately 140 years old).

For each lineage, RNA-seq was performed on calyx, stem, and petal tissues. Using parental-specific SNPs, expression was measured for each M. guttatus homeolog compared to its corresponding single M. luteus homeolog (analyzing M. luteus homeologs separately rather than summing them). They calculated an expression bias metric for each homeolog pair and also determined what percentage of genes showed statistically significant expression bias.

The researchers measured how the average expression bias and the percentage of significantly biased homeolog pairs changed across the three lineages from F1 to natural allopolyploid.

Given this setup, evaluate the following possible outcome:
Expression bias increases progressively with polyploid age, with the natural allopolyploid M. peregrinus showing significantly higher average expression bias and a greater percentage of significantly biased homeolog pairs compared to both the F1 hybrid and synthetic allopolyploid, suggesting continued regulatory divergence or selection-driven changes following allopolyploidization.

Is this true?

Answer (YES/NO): YES